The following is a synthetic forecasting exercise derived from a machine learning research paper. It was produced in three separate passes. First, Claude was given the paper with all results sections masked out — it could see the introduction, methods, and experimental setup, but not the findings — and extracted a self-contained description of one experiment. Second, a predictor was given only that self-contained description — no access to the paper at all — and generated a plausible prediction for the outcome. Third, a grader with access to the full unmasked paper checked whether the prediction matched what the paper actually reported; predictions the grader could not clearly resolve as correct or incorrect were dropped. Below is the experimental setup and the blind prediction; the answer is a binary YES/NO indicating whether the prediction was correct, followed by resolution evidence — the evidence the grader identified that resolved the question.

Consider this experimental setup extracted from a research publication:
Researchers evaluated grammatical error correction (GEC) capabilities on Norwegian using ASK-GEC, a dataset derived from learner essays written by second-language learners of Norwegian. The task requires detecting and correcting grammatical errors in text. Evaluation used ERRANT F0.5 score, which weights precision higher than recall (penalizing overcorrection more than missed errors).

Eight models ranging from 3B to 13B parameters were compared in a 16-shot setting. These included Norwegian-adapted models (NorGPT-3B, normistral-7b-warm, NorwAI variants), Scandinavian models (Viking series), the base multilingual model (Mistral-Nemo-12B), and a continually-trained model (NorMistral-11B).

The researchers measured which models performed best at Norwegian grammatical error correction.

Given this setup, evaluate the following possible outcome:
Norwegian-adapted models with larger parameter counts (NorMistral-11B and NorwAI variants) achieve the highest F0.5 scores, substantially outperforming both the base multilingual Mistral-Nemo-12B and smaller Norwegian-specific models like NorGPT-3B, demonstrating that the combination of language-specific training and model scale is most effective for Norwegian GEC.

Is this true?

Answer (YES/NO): NO